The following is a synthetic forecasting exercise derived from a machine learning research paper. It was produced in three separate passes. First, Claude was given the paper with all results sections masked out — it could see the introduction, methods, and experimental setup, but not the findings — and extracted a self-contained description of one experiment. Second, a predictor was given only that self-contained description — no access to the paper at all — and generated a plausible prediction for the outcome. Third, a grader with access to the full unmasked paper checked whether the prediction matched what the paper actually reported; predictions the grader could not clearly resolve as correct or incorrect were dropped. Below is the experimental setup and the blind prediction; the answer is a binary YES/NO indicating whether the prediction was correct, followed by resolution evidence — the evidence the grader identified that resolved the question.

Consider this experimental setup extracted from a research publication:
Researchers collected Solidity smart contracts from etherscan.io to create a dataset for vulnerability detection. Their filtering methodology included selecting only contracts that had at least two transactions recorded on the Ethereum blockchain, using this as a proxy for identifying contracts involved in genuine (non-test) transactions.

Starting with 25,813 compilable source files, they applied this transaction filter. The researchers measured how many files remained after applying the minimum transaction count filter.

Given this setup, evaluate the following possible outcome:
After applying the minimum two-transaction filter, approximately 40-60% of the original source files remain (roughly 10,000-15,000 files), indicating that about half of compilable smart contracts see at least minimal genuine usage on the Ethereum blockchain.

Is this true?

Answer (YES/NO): NO